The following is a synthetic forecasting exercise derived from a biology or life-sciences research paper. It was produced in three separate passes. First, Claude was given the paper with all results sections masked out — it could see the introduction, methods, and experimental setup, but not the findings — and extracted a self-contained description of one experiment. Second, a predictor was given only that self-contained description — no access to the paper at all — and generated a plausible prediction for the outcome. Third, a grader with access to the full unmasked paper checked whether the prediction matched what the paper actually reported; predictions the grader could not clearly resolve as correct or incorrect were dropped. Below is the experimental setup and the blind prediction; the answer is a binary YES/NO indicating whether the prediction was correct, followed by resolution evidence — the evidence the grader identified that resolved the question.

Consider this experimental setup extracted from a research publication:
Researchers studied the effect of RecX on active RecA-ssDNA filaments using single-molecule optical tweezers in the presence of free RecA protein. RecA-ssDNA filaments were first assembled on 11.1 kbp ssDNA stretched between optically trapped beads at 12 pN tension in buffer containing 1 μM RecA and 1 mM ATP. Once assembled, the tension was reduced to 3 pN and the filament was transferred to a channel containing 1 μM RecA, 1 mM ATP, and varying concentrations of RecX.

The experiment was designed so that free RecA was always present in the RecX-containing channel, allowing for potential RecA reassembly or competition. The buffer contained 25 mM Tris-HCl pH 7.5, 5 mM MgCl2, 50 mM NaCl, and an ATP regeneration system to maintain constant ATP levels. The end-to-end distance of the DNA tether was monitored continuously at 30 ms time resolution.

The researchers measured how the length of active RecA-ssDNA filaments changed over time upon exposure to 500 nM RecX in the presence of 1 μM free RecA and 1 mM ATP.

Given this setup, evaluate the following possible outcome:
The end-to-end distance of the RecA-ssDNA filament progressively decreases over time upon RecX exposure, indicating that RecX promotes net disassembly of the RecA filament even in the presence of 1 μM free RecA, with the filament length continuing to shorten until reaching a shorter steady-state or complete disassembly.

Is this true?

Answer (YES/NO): NO